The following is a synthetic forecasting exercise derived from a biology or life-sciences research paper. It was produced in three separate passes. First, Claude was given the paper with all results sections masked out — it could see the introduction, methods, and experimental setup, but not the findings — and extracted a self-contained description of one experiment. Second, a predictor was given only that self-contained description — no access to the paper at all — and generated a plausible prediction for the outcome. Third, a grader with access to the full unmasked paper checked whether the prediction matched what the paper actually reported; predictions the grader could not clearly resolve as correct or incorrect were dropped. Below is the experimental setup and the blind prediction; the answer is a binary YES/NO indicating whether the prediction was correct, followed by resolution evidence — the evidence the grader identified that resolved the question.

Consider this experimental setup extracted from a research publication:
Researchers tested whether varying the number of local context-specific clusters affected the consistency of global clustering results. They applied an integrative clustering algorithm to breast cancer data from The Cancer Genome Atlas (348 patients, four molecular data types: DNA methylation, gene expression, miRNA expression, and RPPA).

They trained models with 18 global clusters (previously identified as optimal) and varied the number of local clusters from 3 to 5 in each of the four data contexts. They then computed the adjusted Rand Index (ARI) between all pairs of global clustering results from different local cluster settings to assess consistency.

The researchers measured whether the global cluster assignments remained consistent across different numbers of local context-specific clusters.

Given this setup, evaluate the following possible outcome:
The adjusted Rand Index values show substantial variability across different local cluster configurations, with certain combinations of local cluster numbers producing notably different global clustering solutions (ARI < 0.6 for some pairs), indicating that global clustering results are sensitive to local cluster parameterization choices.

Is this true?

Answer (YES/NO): NO